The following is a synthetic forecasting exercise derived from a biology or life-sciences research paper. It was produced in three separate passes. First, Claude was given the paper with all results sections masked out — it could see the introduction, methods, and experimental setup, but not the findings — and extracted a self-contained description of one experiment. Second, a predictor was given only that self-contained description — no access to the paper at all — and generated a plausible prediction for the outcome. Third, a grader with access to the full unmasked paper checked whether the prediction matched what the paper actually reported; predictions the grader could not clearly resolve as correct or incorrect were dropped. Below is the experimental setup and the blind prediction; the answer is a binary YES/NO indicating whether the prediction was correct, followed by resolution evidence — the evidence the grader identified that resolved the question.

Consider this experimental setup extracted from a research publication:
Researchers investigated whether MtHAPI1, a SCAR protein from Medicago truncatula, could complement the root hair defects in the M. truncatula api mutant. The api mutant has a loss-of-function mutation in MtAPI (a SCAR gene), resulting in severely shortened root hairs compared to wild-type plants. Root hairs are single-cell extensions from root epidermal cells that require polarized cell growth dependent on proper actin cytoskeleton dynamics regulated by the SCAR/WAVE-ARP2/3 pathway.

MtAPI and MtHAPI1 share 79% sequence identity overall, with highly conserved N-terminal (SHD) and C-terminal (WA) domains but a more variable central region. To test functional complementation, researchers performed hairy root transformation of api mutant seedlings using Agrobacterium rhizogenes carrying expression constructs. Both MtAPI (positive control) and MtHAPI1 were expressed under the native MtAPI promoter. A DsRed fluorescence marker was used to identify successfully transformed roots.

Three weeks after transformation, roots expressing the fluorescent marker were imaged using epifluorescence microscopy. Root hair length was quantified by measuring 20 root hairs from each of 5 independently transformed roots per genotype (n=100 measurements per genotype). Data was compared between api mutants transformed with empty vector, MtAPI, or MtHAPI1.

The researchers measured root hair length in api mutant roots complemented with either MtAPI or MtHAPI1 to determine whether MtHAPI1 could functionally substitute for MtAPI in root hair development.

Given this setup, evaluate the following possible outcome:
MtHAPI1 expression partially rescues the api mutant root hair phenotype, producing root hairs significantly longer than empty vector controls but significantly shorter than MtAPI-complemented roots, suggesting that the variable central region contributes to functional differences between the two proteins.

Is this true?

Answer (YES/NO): NO